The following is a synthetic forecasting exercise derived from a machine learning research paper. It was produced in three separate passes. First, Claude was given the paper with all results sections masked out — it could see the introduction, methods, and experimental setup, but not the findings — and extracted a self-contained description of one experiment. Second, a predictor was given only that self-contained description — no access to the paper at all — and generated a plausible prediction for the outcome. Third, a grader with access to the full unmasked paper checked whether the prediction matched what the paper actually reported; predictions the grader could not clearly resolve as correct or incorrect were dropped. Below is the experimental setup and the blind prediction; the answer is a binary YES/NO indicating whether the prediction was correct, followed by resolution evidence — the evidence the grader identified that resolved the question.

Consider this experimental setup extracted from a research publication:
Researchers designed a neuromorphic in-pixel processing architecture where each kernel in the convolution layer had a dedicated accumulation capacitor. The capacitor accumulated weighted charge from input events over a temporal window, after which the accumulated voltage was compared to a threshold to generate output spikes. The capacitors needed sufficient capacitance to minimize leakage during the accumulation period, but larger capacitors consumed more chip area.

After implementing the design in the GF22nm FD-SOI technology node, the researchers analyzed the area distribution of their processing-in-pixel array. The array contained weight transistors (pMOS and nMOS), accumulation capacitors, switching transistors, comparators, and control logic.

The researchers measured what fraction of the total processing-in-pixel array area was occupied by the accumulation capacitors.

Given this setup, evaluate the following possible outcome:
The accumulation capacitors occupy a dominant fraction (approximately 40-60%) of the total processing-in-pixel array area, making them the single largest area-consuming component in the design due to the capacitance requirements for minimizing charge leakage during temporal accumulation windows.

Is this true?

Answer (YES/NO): YES